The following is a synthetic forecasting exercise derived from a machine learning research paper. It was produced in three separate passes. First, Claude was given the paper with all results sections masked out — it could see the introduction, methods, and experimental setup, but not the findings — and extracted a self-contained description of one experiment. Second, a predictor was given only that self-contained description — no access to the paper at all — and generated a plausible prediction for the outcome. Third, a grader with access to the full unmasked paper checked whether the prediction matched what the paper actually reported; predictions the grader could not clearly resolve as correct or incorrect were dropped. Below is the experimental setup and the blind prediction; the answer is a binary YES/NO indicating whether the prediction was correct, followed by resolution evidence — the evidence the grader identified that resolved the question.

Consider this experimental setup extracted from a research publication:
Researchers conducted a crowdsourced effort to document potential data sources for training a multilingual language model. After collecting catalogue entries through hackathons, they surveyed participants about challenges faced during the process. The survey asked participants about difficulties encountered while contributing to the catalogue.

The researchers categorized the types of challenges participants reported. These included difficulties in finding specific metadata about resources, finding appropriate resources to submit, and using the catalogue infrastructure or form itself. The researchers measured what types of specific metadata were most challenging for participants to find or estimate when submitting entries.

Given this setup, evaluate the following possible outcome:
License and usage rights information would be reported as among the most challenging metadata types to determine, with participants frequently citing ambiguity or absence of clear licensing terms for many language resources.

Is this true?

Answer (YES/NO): YES